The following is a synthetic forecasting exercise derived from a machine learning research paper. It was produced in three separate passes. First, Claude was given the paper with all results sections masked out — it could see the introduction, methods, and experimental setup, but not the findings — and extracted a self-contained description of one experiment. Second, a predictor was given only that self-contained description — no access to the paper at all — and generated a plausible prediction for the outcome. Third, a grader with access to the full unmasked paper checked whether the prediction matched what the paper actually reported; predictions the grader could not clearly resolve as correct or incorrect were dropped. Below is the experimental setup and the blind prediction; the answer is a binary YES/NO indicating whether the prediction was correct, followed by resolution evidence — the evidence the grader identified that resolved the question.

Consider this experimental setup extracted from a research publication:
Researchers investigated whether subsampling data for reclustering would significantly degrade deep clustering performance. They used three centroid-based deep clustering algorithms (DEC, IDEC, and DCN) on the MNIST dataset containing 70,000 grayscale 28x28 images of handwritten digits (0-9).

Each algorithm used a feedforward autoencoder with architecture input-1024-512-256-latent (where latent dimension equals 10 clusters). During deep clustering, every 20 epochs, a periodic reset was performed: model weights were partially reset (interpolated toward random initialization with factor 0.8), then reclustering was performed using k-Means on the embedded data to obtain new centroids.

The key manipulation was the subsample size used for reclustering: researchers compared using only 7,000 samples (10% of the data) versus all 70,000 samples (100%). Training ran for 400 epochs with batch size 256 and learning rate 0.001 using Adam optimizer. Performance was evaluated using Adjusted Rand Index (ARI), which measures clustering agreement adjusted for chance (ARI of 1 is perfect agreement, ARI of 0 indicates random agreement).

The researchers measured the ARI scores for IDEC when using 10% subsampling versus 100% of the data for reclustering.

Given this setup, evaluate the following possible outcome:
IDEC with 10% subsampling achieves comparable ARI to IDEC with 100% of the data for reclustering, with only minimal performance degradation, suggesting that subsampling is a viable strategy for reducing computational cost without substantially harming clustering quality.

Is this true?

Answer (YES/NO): YES